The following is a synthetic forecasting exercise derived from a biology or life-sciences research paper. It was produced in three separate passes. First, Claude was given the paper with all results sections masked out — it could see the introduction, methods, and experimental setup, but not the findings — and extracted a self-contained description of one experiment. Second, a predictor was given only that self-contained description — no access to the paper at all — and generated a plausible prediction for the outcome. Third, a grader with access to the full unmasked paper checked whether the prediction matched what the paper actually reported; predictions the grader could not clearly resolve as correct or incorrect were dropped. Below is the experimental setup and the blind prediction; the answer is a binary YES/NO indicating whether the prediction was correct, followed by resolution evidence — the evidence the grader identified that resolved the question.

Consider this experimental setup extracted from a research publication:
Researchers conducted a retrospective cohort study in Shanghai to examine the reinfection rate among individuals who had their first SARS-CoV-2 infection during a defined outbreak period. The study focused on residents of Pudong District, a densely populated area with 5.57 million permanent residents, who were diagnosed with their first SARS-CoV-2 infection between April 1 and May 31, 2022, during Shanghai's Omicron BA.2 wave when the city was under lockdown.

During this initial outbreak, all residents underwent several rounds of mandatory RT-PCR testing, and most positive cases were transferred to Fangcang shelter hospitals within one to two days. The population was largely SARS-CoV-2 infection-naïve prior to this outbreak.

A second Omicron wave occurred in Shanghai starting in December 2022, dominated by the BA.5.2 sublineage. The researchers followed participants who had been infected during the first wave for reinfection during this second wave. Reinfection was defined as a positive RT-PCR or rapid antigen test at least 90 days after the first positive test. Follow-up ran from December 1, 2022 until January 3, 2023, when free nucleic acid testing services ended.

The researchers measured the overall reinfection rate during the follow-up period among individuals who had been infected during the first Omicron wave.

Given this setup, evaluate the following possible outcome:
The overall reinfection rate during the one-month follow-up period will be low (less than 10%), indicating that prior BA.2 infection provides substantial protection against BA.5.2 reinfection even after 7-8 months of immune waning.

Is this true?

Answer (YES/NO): NO